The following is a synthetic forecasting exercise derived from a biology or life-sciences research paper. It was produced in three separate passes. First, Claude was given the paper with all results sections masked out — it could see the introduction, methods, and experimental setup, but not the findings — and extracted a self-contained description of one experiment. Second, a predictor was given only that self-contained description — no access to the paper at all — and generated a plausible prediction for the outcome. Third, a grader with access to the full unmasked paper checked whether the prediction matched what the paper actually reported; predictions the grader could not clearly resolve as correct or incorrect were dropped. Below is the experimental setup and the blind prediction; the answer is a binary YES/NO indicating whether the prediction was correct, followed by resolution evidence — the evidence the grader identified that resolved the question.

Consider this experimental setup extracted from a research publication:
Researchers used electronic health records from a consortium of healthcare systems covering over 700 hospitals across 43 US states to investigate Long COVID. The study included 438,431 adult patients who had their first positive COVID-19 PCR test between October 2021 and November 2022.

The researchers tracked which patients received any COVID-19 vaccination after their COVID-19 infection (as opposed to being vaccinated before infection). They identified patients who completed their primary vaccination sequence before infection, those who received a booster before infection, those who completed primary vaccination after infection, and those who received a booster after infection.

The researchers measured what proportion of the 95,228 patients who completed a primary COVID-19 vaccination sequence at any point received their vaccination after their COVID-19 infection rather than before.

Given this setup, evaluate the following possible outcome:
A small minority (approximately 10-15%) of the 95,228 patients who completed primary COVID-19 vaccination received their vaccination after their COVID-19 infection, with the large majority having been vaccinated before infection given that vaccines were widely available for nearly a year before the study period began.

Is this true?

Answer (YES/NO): NO